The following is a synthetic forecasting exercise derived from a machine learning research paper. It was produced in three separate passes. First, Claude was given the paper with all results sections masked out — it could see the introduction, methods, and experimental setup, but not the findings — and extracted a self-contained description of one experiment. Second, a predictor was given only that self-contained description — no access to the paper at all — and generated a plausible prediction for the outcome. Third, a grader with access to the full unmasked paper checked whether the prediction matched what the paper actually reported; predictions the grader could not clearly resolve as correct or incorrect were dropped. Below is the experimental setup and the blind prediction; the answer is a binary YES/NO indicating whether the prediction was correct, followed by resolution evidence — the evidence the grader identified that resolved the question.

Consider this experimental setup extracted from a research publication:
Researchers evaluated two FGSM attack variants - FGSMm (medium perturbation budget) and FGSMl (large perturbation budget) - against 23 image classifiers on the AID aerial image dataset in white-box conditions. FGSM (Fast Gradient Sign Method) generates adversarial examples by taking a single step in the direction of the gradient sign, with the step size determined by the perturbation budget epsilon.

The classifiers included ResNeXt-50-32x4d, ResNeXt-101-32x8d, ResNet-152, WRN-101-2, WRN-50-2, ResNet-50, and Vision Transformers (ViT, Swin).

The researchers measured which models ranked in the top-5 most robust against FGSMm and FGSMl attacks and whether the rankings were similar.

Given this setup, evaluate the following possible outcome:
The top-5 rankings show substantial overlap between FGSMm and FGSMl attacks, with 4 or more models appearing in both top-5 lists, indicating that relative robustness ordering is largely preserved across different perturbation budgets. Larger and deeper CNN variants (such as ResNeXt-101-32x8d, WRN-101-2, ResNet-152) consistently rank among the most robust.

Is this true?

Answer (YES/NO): YES